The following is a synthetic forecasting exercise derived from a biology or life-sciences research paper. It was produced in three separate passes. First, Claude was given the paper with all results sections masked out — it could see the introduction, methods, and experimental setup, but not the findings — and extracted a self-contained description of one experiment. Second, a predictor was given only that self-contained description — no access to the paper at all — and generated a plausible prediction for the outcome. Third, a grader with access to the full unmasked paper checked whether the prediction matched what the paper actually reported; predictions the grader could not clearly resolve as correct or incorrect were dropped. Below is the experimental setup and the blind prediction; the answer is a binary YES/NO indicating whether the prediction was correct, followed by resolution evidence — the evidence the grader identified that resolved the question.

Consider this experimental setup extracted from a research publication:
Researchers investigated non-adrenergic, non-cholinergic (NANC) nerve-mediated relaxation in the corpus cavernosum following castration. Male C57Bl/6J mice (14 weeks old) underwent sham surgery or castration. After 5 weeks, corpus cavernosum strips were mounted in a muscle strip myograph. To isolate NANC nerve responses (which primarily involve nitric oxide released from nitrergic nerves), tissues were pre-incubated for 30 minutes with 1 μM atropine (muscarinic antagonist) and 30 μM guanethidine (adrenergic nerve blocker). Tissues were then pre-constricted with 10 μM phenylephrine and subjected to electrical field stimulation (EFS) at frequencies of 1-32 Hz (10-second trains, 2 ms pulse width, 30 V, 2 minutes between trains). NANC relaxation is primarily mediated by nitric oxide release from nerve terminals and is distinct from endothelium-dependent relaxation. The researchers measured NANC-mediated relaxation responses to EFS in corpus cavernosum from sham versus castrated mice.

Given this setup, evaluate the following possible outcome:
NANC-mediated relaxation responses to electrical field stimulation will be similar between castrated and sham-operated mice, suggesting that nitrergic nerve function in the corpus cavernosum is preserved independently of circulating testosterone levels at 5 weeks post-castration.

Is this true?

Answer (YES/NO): NO